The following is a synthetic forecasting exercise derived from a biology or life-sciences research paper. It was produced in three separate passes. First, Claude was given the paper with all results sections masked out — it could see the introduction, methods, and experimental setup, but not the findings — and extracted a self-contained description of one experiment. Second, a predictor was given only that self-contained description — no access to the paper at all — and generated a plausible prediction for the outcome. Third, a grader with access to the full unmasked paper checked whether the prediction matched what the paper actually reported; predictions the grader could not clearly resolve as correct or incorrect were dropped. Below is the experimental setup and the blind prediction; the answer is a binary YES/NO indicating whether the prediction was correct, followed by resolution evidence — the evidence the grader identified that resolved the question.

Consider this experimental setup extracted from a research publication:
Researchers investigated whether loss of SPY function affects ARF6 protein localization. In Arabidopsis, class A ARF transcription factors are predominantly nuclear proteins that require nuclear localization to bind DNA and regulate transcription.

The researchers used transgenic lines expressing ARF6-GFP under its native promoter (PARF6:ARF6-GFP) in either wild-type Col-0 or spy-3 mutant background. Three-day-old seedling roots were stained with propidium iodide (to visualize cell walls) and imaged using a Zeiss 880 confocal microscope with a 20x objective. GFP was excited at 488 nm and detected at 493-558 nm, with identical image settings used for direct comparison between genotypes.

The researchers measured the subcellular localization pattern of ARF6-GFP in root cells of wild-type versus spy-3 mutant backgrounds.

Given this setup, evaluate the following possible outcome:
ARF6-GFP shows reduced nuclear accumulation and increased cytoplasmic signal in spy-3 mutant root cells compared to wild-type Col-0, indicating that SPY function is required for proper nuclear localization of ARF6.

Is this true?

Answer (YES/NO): NO